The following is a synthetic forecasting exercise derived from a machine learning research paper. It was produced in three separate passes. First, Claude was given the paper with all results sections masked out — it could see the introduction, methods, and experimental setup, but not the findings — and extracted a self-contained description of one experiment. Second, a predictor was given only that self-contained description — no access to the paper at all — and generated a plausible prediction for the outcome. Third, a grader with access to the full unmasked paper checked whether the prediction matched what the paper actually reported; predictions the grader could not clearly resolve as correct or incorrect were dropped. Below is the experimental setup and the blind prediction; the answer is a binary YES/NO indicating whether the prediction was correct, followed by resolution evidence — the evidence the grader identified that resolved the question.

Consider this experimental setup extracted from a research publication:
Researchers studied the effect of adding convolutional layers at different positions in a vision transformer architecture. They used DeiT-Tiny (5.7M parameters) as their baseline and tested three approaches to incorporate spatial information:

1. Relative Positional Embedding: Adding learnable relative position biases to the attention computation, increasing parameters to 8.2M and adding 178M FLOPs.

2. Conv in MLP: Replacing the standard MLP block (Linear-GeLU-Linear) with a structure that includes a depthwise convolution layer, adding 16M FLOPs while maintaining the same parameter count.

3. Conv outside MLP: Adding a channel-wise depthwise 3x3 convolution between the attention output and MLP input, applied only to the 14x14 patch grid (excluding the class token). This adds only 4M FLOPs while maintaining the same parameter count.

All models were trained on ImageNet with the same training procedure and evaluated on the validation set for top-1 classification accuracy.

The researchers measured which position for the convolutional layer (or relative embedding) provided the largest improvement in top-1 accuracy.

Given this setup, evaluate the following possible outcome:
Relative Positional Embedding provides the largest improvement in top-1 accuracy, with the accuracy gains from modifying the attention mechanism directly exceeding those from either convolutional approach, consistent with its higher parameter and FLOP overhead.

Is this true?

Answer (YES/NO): NO